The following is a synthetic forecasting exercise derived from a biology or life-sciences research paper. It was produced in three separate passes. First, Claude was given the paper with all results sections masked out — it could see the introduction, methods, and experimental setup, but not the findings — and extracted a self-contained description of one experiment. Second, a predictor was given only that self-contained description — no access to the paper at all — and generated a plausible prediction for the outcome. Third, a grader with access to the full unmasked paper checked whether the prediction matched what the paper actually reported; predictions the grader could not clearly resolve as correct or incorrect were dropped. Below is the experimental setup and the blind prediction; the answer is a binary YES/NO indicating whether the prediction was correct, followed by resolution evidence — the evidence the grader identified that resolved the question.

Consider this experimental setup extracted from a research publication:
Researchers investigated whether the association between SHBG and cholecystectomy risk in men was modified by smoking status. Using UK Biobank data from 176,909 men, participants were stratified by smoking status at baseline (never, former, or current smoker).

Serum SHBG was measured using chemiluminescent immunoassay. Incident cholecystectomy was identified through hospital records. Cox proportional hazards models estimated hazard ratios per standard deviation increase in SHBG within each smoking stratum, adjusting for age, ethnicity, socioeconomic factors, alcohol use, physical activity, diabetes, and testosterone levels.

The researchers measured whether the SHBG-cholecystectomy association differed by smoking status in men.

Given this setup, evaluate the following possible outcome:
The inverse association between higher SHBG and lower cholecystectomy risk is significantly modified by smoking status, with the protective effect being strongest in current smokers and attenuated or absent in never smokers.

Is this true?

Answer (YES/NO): NO